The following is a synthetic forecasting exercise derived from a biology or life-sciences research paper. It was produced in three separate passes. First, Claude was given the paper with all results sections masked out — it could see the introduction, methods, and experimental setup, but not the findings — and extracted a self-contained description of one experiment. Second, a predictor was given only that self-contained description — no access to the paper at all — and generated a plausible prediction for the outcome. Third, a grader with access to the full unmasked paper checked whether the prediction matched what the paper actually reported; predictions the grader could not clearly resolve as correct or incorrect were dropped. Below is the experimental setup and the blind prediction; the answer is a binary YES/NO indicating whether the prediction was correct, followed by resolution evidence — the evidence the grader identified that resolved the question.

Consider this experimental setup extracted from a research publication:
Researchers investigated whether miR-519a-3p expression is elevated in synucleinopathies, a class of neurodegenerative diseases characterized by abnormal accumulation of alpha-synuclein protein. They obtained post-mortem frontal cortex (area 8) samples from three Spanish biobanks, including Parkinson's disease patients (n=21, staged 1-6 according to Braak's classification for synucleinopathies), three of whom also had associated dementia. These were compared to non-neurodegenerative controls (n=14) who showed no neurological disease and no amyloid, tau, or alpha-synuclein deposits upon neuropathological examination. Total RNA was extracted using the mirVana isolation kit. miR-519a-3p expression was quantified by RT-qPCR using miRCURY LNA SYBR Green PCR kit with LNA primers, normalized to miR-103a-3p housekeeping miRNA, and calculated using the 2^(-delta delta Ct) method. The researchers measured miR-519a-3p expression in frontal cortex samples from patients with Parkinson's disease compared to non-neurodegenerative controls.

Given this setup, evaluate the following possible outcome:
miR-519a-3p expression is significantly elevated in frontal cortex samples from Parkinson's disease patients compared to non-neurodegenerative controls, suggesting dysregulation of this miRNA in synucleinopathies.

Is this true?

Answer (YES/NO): NO